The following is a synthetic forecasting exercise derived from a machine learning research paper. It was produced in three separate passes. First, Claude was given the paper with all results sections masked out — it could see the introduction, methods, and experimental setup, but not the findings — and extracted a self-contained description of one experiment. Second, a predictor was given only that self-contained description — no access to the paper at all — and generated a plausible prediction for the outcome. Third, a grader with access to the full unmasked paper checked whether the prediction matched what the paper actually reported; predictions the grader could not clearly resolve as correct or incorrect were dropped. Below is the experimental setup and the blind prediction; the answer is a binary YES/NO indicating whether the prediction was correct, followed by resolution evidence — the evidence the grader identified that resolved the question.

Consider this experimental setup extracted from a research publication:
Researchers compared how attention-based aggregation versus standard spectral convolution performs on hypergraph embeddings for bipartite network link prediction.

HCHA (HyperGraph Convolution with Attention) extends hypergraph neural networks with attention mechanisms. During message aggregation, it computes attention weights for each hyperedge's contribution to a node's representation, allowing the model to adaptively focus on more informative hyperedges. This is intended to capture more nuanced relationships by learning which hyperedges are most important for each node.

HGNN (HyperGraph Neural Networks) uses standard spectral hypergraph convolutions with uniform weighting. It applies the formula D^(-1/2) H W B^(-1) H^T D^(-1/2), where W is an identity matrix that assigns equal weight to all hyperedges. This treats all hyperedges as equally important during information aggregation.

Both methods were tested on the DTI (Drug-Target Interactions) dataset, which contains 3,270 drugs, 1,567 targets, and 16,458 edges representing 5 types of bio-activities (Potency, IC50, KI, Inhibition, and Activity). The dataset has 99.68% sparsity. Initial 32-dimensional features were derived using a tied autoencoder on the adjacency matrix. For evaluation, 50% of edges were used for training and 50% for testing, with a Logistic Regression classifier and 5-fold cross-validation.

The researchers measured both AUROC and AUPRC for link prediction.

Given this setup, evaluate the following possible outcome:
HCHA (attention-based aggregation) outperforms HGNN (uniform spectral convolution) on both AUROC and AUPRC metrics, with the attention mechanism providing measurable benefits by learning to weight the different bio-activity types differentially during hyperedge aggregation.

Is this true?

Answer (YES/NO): NO